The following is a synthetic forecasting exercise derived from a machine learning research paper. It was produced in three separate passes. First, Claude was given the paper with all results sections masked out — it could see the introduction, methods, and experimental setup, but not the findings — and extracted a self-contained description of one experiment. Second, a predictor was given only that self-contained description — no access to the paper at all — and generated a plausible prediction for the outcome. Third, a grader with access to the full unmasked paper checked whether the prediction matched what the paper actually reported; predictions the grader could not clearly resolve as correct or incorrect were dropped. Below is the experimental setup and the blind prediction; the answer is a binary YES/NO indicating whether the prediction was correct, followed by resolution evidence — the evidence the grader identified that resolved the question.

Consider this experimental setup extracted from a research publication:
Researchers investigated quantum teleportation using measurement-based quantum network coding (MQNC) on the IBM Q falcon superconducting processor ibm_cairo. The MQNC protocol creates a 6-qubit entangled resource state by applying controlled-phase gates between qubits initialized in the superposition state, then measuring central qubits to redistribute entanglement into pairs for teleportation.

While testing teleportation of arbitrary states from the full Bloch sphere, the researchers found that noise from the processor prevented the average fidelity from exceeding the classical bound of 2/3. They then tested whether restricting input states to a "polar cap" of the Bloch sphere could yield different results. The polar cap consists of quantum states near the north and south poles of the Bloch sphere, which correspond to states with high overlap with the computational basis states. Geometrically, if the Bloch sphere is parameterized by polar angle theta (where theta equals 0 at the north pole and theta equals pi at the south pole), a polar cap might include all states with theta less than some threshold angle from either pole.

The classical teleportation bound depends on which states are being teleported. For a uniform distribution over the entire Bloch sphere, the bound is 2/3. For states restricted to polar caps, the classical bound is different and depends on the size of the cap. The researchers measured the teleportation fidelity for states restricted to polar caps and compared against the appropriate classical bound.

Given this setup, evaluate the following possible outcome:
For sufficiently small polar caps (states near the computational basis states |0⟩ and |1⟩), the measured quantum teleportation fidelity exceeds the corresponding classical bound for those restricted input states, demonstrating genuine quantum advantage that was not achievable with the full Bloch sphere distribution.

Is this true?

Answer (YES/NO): NO